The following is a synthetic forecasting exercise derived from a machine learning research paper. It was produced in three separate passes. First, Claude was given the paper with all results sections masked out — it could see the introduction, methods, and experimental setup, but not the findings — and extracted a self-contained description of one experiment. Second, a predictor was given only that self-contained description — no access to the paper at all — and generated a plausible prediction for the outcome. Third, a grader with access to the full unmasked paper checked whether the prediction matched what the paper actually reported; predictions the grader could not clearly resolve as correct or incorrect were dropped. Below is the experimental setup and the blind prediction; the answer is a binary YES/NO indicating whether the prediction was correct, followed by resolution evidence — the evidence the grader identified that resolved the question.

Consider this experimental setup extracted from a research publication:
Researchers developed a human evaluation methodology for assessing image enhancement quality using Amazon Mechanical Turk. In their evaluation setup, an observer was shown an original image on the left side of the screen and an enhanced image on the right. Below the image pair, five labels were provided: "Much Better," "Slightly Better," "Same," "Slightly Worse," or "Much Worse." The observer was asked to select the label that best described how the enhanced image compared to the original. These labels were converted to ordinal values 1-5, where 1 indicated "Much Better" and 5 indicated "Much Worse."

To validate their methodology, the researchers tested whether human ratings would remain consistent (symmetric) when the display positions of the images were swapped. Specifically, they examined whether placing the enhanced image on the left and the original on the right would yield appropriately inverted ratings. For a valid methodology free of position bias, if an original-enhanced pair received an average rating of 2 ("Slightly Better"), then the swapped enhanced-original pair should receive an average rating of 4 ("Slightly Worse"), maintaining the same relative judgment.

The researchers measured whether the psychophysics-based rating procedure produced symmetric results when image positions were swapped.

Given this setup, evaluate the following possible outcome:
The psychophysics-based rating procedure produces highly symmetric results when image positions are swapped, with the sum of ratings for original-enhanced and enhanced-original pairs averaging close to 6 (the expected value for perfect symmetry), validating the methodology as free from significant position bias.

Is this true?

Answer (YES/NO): YES